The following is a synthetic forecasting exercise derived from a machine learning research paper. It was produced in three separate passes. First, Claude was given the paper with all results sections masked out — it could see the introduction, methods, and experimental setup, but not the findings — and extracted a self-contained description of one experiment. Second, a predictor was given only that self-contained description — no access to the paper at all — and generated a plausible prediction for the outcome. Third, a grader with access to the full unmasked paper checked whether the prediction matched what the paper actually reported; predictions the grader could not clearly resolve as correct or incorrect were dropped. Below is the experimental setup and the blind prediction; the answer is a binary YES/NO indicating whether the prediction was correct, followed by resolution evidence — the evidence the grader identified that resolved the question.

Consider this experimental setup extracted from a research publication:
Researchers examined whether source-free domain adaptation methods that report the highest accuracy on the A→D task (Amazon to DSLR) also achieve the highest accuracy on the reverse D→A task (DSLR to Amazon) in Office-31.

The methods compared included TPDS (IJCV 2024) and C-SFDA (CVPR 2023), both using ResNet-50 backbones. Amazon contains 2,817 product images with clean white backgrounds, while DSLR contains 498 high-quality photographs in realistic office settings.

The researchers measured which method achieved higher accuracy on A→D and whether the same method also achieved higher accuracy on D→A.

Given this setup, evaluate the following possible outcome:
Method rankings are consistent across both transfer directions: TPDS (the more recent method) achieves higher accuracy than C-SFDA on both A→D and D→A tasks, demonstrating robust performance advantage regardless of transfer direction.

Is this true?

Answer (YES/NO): NO